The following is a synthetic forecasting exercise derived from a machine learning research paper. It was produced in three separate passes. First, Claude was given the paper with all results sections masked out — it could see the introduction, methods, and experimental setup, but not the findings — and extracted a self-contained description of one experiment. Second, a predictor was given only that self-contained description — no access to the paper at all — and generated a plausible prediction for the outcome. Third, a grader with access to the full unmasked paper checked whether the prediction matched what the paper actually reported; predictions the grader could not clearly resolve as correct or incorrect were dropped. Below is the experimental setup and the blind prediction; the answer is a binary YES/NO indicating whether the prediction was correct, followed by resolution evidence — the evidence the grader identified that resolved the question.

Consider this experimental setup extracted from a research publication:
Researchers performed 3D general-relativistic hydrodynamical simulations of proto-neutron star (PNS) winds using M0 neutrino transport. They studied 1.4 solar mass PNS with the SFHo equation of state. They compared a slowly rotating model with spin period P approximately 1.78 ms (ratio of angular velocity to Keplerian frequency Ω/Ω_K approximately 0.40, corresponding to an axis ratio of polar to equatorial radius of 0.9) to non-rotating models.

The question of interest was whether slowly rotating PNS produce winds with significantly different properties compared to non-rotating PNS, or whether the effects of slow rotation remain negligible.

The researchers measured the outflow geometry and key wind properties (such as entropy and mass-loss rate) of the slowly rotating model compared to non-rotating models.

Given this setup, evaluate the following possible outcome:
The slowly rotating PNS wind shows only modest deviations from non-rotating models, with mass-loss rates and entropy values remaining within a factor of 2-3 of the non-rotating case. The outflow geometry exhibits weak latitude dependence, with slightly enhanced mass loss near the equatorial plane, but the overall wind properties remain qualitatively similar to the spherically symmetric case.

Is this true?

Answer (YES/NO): YES